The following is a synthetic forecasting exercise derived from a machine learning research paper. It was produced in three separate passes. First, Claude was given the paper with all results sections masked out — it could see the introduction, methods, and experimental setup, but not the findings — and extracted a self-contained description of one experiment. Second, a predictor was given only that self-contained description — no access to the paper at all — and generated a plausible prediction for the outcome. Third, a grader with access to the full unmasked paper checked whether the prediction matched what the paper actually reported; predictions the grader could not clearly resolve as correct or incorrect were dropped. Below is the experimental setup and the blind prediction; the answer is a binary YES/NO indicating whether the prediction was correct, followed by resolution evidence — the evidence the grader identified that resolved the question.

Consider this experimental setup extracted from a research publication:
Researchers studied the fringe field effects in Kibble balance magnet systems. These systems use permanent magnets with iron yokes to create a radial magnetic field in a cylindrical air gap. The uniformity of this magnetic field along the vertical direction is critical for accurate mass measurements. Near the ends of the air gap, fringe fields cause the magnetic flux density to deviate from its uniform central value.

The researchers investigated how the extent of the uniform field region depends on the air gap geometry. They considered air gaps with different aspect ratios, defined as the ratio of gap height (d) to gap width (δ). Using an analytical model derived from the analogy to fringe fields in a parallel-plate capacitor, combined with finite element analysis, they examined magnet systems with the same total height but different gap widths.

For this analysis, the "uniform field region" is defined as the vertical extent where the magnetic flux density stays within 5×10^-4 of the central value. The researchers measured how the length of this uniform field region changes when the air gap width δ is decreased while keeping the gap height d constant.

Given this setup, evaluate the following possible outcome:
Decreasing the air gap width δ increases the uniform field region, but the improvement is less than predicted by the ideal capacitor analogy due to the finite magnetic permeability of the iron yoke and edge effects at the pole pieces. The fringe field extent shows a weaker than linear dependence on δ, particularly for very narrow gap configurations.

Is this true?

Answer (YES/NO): NO